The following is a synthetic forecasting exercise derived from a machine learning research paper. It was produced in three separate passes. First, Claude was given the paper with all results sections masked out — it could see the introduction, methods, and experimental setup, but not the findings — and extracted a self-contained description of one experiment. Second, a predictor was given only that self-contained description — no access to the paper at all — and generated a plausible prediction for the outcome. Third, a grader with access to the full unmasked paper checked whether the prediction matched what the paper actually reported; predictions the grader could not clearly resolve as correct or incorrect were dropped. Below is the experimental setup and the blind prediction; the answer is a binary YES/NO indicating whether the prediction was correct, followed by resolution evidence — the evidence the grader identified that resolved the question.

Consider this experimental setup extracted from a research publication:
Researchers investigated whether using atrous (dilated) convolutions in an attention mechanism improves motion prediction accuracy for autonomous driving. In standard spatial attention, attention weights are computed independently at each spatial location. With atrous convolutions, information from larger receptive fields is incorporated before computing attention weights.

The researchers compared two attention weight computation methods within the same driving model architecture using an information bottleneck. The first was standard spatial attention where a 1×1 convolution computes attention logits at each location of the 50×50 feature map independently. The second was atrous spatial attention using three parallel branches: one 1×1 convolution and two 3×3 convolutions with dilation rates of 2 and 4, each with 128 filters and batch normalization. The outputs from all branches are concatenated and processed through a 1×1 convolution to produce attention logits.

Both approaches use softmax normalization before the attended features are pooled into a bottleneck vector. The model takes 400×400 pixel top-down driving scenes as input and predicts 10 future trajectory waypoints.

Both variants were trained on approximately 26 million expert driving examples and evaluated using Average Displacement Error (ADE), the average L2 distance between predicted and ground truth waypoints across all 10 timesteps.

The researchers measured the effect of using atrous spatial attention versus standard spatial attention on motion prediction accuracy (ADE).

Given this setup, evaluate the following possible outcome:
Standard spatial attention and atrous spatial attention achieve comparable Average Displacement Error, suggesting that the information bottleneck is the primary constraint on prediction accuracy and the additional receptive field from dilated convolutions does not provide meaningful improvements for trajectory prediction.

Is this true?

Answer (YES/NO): NO